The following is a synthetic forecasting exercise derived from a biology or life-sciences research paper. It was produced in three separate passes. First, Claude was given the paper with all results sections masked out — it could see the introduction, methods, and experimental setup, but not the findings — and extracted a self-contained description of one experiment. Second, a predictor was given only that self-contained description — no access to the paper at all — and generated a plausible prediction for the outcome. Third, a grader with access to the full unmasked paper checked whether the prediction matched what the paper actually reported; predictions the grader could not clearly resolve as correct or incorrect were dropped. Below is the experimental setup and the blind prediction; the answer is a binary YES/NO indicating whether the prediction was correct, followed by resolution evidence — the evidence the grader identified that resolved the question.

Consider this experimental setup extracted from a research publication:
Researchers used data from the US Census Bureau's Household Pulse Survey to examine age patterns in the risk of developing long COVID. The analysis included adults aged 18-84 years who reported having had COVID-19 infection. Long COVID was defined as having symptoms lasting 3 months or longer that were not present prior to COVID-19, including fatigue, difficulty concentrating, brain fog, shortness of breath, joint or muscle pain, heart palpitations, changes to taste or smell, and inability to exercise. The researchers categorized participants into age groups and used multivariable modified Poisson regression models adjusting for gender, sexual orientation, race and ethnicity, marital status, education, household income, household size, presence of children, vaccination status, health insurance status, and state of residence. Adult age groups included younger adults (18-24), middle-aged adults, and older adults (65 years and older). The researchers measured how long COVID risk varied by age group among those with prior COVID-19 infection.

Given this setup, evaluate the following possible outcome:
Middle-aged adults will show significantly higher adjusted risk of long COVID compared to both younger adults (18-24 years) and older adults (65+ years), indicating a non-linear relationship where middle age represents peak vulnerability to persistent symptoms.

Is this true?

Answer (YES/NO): YES